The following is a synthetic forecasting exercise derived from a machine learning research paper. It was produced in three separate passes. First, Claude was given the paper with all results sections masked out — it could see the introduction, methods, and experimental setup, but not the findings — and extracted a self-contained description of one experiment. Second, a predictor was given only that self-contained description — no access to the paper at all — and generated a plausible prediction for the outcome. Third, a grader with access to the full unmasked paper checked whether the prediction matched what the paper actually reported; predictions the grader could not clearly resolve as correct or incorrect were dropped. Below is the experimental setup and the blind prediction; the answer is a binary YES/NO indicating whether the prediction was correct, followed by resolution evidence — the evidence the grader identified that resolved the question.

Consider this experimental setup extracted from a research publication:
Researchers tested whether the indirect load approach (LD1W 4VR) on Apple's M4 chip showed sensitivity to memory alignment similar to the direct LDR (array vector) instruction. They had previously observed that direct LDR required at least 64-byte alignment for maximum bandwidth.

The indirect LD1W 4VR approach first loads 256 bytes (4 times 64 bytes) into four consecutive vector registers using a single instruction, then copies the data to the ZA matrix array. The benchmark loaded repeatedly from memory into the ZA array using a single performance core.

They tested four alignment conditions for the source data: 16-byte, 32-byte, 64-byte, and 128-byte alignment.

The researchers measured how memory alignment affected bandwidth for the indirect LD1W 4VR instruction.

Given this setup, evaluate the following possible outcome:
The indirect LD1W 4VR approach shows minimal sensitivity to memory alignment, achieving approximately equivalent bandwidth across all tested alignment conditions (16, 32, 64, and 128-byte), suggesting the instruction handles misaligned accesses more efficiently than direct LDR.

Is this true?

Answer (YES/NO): NO